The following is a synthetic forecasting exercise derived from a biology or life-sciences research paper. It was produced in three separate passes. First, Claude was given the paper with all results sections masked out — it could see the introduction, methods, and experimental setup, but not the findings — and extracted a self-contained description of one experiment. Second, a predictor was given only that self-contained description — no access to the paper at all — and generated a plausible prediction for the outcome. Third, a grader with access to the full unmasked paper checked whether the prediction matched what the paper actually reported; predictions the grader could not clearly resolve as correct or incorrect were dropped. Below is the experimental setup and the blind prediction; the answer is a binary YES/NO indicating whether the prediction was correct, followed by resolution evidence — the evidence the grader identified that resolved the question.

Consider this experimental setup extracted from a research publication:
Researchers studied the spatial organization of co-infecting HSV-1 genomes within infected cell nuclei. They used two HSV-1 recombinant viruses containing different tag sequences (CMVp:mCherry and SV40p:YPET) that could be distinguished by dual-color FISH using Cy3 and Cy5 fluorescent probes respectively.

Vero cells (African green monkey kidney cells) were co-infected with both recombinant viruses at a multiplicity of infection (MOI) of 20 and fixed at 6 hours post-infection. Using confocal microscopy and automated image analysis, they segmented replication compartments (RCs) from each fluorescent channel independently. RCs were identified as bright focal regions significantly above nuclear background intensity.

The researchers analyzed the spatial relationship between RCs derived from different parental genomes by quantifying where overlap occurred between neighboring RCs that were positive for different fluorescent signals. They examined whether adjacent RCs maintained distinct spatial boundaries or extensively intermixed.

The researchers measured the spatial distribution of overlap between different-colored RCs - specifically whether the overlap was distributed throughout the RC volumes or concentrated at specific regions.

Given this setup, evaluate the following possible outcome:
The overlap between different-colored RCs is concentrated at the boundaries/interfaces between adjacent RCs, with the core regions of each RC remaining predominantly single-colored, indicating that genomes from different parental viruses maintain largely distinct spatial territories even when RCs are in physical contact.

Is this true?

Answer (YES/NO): YES